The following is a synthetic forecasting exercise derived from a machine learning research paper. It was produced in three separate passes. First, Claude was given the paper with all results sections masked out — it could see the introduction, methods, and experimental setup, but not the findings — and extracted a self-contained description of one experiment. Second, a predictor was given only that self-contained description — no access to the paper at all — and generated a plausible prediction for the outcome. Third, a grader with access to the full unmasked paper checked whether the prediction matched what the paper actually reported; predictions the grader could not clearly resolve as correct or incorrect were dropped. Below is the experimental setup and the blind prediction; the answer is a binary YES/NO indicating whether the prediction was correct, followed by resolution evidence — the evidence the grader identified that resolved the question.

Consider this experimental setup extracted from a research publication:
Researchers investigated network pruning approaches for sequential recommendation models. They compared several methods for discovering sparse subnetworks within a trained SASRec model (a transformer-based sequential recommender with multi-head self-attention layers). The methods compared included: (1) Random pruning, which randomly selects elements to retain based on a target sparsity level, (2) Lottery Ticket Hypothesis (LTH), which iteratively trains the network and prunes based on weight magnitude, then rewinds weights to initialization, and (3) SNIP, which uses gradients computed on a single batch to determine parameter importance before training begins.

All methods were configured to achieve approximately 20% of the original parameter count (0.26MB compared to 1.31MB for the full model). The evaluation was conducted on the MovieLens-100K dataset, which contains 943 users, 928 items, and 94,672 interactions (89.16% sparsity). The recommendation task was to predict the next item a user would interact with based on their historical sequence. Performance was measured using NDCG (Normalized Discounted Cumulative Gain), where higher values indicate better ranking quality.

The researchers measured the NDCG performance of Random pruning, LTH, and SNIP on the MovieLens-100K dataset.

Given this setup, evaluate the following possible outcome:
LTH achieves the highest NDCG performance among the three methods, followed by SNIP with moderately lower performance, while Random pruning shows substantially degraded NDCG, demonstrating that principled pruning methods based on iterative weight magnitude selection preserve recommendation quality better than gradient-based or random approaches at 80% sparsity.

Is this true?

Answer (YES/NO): NO